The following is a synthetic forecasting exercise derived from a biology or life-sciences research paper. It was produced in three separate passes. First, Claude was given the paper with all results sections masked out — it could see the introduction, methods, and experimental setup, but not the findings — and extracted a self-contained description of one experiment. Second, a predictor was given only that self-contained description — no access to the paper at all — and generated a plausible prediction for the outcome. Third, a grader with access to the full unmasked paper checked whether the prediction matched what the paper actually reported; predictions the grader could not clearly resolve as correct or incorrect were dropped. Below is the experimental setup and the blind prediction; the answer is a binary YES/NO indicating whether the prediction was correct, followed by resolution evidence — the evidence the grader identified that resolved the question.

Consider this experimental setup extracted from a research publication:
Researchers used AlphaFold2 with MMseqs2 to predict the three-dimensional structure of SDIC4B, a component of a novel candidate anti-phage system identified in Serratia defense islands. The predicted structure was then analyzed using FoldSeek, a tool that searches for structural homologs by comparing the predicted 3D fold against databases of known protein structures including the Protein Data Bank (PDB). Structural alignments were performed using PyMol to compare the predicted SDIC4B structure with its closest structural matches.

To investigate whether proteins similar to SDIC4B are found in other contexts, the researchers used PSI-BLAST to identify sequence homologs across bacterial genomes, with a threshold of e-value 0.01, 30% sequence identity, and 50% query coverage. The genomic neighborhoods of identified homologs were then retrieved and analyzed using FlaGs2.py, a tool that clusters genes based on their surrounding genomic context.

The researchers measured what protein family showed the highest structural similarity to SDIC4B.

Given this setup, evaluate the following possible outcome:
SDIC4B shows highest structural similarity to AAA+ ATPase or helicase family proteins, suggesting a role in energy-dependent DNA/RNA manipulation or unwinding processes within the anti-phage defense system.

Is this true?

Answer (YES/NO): NO